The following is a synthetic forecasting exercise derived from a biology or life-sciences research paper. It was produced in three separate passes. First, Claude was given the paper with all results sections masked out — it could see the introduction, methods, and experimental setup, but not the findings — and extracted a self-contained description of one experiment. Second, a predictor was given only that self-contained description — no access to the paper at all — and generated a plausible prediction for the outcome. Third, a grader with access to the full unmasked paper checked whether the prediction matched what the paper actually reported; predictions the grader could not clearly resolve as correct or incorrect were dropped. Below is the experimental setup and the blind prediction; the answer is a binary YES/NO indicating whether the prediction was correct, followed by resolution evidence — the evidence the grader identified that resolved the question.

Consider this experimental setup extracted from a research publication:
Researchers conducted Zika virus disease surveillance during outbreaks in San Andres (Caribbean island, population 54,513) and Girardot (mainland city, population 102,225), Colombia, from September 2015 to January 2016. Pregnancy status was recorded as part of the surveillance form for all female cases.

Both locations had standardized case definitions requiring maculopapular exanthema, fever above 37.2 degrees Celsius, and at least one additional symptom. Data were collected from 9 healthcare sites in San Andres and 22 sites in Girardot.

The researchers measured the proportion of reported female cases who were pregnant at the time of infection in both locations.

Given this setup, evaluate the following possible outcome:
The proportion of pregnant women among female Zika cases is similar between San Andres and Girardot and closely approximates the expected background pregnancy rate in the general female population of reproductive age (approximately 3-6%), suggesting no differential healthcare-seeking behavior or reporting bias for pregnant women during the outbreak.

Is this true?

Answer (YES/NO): NO